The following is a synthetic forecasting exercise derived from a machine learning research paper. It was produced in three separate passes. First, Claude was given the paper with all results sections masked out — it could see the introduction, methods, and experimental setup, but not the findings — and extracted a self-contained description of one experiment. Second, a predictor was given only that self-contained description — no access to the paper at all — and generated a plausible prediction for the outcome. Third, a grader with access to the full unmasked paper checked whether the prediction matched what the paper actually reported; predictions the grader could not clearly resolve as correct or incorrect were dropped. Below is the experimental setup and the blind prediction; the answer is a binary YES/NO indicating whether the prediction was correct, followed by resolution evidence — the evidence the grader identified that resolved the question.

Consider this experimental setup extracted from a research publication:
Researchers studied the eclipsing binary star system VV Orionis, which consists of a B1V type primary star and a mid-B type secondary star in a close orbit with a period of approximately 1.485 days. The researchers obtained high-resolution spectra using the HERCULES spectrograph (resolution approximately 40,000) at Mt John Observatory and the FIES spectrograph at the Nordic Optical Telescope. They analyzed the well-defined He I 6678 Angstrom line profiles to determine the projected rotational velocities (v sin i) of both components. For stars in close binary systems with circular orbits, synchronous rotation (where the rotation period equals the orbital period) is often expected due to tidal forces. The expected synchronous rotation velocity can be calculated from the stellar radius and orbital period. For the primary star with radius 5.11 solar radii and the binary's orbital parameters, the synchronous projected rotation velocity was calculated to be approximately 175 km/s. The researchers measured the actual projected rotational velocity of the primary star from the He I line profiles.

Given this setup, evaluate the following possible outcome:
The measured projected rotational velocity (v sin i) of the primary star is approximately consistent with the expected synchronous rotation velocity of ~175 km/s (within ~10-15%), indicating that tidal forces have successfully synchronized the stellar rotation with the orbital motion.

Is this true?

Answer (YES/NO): NO